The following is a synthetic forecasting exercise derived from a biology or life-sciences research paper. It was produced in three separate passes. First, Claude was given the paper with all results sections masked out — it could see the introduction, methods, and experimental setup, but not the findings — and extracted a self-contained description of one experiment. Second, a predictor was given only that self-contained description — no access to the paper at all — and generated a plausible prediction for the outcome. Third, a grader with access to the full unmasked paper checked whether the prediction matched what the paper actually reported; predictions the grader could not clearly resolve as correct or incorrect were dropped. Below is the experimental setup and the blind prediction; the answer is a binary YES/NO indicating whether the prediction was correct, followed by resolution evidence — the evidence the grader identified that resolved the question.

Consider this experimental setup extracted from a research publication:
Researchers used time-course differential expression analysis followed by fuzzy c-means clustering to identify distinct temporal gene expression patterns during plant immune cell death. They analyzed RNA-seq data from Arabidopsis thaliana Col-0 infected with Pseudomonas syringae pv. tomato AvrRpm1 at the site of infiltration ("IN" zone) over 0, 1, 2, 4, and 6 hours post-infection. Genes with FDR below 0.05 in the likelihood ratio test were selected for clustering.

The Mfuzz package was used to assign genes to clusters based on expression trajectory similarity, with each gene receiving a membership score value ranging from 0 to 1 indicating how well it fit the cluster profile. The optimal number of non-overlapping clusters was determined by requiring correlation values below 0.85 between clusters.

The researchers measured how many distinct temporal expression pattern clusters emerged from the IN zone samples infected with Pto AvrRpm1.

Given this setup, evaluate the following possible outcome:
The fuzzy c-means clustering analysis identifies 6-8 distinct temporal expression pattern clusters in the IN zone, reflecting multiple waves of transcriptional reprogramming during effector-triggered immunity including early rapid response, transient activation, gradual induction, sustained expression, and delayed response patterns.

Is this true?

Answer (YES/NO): NO